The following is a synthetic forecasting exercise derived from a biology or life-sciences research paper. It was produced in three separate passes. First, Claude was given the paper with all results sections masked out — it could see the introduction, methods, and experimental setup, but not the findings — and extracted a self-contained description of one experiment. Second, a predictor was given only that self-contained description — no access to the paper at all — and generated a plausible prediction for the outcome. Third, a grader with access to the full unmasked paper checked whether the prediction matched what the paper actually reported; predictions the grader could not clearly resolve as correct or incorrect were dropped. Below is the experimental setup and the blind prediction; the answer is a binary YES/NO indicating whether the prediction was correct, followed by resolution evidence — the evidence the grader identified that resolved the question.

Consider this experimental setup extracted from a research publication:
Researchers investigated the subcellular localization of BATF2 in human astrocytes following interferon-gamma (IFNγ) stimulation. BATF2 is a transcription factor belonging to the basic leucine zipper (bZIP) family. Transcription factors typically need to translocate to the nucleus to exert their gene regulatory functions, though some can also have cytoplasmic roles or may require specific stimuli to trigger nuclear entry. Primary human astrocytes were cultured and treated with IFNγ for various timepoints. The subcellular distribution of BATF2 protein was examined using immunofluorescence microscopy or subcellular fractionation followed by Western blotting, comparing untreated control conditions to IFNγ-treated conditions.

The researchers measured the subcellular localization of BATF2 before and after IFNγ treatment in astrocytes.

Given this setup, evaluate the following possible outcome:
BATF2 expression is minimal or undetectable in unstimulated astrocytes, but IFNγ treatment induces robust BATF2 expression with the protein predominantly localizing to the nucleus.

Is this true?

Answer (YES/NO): NO